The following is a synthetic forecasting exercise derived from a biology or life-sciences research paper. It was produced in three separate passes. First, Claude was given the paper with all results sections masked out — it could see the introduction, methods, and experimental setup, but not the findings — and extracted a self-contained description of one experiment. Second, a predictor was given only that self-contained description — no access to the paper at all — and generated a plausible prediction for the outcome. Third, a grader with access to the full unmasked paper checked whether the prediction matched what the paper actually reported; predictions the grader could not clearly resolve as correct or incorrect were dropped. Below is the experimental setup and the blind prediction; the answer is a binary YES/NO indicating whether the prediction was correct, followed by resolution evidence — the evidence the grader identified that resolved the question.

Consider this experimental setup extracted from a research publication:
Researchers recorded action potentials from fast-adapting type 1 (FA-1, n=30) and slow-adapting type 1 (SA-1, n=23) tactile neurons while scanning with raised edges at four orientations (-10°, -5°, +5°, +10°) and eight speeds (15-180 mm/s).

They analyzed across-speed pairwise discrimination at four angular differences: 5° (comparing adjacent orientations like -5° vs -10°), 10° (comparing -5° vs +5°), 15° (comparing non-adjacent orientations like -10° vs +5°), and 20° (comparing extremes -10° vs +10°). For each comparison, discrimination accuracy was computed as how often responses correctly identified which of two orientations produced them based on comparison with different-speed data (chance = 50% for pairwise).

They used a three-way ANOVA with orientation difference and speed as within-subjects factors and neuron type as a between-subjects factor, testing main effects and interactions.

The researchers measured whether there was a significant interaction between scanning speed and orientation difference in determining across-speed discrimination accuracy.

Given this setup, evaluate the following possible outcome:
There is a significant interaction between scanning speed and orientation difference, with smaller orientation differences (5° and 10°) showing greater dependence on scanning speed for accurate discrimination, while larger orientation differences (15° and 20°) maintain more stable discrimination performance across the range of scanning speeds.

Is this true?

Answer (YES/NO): YES